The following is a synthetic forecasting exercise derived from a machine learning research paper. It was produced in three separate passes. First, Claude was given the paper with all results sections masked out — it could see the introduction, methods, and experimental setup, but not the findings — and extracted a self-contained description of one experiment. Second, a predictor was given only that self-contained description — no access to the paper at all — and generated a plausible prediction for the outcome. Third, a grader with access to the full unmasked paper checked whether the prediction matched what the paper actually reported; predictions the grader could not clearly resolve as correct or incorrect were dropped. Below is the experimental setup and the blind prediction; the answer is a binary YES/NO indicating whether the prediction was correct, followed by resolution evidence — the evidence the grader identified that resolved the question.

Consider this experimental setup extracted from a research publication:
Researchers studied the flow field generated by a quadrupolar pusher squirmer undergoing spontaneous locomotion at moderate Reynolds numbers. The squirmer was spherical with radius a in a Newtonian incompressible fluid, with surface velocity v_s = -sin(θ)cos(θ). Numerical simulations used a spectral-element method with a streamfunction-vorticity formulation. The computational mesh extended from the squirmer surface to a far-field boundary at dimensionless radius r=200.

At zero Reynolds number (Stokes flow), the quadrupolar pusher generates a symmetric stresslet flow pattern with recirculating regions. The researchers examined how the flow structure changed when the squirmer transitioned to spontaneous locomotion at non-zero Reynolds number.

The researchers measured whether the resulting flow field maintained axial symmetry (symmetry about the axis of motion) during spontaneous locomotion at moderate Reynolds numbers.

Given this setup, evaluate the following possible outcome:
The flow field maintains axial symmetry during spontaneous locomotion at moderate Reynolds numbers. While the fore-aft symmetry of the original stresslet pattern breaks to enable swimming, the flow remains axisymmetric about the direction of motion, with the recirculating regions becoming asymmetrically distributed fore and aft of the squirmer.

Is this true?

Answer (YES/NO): YES